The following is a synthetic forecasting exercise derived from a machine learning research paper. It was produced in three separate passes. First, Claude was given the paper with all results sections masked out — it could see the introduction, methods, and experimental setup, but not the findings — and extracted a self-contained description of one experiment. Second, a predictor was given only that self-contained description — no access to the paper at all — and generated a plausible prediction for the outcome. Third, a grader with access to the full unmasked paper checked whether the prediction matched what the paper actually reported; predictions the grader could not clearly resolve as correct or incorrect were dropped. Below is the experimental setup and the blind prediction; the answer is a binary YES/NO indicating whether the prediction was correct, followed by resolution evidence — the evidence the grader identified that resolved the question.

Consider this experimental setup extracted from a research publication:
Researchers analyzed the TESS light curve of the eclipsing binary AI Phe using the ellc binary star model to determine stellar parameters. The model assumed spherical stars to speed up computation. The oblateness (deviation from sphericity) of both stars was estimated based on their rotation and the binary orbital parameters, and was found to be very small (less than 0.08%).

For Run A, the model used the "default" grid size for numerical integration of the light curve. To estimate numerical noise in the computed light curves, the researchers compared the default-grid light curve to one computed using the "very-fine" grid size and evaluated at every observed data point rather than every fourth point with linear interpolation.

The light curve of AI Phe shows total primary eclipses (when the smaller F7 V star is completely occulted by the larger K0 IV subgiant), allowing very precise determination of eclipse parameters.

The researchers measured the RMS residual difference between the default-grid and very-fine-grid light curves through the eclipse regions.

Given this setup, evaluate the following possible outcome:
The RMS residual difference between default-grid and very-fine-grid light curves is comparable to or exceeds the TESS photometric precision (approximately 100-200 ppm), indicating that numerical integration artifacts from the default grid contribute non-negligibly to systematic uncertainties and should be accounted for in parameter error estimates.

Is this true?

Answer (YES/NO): NO